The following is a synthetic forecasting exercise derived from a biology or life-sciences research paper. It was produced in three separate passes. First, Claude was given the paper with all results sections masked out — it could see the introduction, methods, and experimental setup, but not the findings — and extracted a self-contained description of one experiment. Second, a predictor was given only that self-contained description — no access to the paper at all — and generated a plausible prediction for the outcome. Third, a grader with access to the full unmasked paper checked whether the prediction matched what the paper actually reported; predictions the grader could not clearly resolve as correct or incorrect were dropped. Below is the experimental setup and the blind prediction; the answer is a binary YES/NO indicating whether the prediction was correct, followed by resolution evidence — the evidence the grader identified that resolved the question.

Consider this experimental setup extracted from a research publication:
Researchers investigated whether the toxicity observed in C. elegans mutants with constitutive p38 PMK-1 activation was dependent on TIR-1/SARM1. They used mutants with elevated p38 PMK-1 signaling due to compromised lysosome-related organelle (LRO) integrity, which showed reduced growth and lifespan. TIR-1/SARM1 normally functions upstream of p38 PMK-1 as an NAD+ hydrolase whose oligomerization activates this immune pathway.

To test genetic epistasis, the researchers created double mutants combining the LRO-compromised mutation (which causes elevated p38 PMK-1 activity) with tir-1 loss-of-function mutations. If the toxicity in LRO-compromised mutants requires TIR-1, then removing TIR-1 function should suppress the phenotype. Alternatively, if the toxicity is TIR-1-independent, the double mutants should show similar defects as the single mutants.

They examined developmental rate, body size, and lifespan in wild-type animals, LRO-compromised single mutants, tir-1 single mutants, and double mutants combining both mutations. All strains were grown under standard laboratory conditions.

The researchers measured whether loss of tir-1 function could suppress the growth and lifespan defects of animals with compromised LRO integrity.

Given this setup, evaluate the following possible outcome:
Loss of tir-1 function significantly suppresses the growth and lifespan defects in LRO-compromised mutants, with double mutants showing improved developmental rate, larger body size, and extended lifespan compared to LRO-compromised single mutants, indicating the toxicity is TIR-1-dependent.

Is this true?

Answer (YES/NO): YES